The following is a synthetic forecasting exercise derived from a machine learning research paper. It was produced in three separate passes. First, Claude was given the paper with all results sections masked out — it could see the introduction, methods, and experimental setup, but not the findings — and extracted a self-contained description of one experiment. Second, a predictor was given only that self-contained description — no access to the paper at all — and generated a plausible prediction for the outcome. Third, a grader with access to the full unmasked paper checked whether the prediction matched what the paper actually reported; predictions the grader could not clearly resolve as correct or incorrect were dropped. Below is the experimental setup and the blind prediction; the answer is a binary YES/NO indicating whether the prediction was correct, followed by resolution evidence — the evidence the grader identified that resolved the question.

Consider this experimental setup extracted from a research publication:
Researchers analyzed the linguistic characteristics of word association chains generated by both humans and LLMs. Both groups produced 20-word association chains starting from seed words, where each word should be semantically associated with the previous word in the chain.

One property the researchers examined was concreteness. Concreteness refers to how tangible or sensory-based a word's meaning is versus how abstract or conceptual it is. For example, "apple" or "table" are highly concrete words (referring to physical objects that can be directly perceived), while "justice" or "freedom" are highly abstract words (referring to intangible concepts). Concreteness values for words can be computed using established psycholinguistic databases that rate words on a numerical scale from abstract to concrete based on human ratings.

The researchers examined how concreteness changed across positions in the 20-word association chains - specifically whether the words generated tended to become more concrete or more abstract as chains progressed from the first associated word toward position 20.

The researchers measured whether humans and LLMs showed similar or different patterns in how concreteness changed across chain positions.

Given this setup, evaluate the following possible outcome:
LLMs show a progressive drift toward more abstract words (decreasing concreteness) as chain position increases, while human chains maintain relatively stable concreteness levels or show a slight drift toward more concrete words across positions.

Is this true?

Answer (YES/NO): NO